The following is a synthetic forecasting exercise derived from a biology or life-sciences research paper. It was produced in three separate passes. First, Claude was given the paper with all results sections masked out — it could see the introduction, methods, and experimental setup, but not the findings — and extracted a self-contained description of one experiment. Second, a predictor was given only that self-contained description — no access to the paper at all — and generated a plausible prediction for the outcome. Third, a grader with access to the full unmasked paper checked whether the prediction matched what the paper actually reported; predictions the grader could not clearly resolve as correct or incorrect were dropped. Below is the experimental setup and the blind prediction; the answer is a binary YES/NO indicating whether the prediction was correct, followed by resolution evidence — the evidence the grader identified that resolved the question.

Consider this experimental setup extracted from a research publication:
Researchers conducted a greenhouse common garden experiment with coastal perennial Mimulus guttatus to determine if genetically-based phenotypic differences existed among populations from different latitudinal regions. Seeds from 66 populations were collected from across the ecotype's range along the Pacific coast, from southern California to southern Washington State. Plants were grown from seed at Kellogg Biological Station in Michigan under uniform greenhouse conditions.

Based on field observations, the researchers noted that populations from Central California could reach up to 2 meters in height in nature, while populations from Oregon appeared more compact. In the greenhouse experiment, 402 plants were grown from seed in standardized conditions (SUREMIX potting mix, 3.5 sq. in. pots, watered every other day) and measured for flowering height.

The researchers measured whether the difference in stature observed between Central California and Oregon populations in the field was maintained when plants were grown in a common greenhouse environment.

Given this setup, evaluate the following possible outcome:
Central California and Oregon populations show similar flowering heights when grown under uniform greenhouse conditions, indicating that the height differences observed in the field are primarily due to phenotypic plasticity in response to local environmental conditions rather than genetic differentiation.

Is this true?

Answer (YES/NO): NO